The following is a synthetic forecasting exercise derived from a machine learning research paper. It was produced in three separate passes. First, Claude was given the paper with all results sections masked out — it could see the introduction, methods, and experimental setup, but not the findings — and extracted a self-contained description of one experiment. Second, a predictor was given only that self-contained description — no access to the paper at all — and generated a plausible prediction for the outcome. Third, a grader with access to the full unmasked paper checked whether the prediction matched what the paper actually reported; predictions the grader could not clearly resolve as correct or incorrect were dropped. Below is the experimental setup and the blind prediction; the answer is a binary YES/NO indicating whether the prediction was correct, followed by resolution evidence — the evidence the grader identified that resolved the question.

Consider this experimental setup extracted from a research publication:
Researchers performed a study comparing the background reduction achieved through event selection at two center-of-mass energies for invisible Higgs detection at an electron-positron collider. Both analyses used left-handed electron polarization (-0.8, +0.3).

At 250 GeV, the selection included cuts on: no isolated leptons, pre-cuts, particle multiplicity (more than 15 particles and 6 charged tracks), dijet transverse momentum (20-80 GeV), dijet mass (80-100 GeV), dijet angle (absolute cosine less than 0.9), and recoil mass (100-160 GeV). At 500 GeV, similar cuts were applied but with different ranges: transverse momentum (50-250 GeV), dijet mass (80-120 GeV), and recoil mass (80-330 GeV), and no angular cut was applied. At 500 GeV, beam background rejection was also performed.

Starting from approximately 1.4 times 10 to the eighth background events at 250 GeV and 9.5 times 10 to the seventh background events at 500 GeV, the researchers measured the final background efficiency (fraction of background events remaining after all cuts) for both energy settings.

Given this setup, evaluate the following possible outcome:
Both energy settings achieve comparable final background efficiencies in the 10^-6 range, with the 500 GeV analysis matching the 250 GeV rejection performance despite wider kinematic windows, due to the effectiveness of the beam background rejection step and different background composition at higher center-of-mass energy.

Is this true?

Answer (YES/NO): NO